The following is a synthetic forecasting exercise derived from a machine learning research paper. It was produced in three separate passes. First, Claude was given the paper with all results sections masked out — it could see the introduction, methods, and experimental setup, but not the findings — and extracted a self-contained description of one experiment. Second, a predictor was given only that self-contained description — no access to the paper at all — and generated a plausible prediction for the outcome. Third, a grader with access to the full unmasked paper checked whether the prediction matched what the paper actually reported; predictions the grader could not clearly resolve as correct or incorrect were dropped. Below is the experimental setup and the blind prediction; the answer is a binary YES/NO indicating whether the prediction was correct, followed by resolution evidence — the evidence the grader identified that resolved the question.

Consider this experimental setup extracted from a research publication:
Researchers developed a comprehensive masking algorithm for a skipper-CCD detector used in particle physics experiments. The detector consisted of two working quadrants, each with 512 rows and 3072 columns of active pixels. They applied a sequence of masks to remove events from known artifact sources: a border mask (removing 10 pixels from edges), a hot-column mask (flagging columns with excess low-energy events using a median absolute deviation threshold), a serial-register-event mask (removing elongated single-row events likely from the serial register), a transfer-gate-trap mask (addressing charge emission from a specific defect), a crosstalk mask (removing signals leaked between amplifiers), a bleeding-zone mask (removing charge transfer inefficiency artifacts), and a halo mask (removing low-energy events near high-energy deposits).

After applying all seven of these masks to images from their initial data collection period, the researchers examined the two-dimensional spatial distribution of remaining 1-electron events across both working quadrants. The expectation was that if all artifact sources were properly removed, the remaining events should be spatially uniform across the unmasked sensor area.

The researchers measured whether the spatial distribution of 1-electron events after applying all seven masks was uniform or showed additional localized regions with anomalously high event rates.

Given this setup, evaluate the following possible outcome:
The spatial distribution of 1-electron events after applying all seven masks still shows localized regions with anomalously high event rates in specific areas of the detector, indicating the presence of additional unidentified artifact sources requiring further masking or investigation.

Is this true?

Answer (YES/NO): YES